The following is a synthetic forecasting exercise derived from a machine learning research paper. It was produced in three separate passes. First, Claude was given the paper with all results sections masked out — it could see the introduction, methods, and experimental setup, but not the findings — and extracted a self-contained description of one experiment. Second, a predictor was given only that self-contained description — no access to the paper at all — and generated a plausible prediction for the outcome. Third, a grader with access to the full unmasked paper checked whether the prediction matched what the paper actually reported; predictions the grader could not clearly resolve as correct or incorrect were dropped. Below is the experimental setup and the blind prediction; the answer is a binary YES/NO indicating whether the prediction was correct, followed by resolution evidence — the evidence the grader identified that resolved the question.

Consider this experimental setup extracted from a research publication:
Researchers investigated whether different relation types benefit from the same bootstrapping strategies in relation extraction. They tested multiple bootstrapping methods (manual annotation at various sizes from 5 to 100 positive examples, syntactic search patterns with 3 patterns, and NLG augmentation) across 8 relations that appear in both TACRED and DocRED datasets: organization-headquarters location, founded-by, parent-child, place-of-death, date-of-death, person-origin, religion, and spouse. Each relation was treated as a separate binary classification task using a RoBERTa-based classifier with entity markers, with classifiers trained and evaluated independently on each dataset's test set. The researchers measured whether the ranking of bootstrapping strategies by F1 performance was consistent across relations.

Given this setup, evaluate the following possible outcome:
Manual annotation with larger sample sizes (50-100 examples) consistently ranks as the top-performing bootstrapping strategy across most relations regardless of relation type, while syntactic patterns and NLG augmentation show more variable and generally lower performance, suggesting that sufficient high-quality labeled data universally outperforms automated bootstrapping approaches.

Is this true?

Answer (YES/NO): NO